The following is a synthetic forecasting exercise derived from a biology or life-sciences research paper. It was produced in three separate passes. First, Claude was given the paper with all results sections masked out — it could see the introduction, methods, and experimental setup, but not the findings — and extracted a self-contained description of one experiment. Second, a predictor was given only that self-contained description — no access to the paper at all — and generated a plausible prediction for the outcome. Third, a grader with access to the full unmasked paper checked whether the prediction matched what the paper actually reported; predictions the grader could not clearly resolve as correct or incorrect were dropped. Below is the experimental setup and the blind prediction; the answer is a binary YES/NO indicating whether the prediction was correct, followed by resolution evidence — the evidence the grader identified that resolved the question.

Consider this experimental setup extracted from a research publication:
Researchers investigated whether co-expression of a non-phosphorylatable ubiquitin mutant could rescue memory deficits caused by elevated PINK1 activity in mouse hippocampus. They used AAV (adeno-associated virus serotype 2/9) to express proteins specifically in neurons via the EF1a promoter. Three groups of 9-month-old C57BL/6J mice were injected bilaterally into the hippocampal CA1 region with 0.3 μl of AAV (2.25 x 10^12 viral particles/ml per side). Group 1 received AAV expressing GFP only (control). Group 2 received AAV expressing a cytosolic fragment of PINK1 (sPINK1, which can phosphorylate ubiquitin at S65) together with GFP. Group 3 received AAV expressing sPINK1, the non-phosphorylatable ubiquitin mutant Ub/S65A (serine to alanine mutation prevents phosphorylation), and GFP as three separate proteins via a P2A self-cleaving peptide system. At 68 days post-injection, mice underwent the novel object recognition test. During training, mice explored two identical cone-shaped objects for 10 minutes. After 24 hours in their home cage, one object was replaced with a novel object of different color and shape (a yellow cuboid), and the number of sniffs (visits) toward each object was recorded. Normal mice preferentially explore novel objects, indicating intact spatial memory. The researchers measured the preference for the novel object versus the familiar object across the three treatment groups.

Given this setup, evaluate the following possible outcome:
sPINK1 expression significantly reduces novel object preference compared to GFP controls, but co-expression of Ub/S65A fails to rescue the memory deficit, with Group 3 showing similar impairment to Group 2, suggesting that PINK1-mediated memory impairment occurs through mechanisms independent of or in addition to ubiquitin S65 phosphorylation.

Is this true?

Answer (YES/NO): NO